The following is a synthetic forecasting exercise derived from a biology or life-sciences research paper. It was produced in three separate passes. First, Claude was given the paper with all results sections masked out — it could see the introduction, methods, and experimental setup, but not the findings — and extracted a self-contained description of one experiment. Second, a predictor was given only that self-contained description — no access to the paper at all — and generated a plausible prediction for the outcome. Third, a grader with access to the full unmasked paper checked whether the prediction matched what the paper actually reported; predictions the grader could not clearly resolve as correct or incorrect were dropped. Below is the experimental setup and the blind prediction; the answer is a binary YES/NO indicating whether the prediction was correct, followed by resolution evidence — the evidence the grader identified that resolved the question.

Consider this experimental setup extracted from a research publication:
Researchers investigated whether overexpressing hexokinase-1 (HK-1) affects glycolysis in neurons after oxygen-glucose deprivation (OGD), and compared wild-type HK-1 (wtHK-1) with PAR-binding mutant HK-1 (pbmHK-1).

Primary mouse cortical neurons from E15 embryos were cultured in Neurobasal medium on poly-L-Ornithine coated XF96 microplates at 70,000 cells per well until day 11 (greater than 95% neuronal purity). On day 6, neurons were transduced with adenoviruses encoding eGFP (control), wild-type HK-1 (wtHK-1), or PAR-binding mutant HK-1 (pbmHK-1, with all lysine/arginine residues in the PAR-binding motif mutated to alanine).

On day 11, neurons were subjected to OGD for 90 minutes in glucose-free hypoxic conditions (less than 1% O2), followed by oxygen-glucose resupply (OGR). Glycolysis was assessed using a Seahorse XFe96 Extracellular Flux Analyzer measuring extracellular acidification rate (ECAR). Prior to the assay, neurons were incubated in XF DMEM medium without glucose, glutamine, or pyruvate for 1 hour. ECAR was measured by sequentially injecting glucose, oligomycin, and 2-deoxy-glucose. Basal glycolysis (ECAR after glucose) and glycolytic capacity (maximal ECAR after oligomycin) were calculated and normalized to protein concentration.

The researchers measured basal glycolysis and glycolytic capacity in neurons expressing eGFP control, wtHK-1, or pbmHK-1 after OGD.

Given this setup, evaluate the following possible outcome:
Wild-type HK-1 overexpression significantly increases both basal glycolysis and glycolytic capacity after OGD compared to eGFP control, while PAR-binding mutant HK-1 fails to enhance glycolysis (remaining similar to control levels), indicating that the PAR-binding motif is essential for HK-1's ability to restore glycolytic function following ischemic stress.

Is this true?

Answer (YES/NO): NO